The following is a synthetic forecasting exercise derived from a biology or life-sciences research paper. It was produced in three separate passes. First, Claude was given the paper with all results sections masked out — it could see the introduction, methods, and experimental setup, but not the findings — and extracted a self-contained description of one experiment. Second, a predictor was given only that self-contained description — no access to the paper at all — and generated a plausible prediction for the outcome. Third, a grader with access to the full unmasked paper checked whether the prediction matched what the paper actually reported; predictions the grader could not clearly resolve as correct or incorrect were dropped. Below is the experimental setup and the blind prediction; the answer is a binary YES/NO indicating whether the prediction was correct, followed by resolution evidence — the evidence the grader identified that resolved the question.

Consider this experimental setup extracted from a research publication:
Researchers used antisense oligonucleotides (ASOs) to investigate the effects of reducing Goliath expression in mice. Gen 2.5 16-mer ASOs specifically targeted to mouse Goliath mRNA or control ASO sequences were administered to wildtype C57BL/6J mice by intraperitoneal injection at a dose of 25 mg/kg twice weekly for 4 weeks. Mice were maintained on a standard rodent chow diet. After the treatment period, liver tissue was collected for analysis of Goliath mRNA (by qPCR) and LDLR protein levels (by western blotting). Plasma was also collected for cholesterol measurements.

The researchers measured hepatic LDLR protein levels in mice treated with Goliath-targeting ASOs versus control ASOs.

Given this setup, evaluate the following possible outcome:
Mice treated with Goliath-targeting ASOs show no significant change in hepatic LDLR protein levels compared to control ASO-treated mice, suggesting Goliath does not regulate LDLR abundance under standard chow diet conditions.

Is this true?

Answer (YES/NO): NO